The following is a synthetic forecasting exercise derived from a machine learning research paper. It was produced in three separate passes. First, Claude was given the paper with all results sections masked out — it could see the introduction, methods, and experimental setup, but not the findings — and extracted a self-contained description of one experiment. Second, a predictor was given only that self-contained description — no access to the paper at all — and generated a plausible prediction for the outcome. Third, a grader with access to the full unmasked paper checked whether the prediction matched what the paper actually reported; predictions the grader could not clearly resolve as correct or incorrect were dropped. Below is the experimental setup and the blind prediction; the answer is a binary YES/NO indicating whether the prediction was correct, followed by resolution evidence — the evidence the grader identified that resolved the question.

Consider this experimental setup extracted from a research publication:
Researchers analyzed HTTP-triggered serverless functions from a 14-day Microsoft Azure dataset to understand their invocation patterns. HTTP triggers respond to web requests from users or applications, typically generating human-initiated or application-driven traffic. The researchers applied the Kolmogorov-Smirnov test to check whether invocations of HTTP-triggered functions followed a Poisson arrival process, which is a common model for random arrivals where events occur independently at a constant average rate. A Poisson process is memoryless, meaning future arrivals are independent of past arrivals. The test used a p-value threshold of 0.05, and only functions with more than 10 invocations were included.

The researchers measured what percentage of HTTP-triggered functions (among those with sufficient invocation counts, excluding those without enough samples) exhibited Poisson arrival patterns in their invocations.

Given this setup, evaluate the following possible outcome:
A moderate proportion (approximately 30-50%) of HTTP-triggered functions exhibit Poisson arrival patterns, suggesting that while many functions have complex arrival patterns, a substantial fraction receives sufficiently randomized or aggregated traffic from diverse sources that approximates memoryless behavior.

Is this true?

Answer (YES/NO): YES